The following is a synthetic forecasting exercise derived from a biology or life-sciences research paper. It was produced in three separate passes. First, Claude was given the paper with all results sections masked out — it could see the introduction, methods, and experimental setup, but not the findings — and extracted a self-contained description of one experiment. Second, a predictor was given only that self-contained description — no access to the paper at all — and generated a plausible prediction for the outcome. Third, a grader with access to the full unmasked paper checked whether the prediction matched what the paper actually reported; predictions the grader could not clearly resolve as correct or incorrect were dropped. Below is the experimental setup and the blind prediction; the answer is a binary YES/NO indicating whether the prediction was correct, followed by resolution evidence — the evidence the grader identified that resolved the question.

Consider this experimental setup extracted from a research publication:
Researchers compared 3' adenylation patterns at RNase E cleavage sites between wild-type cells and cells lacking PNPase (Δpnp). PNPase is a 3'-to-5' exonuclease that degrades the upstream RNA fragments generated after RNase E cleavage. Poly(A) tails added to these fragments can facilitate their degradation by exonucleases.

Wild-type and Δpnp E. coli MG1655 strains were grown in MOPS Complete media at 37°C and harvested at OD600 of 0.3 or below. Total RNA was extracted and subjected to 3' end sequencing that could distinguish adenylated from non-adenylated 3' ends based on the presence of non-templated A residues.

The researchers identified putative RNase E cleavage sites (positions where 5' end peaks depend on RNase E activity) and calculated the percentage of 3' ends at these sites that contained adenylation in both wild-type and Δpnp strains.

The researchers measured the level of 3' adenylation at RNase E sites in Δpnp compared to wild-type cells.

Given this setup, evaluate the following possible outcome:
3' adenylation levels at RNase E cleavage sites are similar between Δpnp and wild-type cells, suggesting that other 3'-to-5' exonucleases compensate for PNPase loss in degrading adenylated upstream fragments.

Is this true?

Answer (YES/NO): NO